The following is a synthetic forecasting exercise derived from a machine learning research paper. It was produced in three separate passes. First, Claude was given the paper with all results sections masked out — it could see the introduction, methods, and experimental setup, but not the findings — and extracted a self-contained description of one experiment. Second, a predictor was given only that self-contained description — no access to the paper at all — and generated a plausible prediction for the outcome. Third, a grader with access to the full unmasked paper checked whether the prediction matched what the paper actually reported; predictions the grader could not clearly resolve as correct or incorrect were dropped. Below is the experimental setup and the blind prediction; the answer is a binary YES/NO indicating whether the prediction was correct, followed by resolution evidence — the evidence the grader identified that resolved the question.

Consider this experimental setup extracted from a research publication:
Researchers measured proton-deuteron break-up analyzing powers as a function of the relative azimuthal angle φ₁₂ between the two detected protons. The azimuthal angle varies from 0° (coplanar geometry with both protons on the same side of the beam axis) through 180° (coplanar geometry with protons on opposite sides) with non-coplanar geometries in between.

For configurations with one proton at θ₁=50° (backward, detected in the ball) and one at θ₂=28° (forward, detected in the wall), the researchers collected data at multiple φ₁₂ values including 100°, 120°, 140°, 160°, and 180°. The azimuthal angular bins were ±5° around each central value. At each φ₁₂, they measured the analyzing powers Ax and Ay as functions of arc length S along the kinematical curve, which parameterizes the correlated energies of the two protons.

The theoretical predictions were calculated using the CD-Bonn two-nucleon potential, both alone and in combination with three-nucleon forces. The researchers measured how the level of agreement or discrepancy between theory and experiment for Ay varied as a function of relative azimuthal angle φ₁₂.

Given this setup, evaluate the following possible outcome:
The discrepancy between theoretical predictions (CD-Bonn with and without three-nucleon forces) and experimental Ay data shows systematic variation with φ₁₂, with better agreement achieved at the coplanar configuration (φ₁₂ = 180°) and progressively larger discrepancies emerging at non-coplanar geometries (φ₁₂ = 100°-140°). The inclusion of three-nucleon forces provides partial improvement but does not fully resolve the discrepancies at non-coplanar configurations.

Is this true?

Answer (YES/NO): NO